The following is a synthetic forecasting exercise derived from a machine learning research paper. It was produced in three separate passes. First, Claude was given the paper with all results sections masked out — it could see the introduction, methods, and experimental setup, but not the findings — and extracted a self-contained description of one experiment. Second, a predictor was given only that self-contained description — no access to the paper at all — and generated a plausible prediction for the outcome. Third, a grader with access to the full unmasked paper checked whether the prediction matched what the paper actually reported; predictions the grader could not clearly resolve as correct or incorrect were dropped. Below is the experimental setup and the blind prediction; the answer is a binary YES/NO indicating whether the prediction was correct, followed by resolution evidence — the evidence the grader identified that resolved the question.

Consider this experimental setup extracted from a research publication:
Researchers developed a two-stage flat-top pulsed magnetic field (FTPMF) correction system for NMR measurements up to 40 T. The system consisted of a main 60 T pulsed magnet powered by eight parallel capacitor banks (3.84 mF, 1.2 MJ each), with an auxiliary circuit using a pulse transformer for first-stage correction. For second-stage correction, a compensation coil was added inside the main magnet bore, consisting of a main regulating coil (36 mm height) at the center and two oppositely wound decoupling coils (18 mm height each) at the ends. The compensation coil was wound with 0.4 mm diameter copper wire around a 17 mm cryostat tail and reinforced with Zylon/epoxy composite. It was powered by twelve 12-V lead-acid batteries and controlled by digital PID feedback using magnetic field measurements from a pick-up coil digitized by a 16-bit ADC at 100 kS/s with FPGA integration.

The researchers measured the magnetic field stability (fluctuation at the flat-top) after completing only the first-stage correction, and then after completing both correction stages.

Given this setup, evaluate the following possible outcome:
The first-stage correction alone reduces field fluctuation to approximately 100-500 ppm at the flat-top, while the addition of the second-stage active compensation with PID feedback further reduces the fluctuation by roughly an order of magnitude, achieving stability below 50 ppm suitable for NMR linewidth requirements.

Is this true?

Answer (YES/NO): NO